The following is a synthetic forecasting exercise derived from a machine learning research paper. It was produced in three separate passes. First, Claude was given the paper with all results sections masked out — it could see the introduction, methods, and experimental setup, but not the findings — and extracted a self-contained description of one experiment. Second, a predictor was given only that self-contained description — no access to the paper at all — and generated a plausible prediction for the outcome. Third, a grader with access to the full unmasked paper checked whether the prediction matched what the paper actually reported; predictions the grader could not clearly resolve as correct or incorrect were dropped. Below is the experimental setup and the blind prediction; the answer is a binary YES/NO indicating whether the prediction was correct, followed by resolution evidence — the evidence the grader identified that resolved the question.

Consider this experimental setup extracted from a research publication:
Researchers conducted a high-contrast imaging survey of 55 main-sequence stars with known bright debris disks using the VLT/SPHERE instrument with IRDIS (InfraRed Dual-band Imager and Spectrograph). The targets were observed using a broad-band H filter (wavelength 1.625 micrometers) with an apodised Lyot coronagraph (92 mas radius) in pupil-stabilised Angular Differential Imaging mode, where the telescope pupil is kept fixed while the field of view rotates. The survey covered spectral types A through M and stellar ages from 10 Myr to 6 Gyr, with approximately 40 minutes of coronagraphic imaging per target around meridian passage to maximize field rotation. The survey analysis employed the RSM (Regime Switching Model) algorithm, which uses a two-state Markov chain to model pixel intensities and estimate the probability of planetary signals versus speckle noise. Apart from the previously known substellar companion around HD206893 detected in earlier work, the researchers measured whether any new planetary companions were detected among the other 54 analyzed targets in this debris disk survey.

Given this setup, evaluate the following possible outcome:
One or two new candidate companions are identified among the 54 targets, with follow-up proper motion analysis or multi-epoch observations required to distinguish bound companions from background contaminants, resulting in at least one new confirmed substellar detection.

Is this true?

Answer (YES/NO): NO